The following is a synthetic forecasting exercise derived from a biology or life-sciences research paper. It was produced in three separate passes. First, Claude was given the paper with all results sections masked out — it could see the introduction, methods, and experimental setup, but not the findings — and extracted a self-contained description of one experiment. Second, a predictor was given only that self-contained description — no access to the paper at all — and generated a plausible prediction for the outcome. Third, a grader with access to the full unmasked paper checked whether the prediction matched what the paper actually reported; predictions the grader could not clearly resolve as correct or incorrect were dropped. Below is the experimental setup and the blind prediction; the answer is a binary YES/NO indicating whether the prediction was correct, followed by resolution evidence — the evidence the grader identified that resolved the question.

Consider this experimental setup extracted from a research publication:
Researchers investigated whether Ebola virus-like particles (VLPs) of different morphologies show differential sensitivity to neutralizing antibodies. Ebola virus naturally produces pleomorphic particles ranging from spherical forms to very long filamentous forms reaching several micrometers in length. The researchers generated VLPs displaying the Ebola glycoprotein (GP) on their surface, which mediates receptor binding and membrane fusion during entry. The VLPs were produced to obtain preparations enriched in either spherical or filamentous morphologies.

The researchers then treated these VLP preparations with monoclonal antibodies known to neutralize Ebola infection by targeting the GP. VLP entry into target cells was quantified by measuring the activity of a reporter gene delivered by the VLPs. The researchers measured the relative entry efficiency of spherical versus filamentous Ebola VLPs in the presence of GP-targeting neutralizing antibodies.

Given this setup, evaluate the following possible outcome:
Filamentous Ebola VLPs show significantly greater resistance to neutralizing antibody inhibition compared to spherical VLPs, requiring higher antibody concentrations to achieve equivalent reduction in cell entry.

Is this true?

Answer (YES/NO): YES